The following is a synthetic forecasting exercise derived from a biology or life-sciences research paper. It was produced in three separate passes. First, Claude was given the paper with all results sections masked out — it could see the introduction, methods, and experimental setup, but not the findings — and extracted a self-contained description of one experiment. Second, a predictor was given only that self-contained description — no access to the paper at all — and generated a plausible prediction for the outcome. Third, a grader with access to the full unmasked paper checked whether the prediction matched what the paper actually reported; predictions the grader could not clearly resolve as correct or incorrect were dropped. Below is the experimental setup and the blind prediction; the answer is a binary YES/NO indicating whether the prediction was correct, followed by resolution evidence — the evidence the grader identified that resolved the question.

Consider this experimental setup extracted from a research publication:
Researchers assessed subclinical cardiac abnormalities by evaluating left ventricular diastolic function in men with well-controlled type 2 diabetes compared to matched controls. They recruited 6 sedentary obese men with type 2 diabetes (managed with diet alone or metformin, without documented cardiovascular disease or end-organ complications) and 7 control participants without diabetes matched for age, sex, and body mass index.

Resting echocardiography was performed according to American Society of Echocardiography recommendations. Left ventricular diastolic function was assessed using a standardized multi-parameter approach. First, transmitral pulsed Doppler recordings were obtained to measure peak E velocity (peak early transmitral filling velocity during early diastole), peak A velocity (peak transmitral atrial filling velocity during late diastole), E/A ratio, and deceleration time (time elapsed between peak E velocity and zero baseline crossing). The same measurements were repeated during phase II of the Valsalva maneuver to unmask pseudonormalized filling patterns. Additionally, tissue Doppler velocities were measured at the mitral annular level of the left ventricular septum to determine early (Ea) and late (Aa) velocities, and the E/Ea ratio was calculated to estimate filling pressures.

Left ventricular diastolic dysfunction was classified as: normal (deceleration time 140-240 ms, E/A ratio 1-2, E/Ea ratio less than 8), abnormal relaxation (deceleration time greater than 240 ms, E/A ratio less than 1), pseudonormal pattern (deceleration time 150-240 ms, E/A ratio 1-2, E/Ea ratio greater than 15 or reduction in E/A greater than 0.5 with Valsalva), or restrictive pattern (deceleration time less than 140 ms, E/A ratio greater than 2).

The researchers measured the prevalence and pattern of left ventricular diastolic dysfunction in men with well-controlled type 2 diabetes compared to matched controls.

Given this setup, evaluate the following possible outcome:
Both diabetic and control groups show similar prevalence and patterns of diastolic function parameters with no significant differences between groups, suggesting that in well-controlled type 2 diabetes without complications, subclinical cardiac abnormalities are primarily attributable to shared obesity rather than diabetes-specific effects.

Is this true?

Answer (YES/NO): NO